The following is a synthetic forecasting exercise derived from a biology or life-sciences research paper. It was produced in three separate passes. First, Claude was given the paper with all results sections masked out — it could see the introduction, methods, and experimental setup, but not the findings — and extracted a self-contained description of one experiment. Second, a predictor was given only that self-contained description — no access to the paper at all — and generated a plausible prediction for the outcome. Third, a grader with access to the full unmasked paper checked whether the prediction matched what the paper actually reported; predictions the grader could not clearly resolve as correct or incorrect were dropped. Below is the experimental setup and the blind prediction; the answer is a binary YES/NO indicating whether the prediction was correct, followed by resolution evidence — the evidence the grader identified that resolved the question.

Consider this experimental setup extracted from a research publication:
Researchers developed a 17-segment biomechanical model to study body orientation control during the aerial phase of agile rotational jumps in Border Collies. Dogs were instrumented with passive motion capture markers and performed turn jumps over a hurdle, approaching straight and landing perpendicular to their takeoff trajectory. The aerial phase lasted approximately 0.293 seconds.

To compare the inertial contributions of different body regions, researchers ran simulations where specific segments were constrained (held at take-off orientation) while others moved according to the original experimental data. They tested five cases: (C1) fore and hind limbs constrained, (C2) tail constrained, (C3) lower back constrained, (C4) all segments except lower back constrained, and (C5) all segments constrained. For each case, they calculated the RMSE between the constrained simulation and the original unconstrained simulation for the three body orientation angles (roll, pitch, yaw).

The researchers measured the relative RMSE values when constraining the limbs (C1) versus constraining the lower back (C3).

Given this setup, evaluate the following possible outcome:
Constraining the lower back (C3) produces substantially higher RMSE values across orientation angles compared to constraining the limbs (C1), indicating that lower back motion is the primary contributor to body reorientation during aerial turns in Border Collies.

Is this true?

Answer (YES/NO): YES